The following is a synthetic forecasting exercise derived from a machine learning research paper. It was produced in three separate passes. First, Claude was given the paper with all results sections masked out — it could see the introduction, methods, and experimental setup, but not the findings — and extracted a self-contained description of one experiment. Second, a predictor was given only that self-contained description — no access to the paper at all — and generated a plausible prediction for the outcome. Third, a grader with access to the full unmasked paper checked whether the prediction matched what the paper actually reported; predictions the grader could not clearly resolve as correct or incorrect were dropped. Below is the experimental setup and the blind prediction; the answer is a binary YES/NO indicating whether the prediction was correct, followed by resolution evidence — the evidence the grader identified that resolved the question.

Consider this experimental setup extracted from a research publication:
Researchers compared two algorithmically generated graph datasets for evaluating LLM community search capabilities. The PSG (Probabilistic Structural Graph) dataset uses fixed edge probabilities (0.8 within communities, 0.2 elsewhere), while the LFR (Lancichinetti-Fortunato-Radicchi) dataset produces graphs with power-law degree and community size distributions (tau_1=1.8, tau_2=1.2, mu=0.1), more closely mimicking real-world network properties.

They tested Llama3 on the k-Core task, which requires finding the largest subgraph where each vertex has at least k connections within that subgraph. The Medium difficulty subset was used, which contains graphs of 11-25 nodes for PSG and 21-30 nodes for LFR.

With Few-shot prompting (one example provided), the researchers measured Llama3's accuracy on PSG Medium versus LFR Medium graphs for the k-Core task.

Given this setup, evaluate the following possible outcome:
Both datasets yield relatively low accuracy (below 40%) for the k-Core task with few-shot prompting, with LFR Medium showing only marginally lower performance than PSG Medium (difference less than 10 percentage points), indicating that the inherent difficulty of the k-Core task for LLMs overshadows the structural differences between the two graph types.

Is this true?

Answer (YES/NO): NO